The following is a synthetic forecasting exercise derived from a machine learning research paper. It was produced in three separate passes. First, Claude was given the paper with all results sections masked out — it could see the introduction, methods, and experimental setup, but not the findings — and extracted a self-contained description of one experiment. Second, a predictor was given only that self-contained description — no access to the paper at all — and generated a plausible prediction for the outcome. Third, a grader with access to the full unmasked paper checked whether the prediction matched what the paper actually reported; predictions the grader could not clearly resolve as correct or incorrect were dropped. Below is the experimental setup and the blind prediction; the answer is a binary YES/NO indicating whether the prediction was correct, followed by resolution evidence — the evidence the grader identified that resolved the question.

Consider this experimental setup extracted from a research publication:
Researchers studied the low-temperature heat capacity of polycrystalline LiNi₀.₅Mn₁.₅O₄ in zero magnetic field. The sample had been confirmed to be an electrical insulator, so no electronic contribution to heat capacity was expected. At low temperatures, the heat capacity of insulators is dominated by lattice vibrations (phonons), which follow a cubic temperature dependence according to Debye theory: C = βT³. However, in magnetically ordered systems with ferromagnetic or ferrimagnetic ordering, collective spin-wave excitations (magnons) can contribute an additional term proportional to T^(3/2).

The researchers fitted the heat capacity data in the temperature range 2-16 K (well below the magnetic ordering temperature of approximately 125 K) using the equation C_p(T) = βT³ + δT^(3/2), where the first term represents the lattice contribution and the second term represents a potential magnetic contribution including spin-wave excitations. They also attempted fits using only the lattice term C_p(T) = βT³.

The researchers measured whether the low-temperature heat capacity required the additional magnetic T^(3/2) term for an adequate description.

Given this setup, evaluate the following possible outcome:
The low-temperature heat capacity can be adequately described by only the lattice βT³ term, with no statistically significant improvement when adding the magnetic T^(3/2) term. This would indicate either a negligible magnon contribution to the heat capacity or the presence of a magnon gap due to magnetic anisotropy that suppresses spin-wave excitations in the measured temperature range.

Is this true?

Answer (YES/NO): NO